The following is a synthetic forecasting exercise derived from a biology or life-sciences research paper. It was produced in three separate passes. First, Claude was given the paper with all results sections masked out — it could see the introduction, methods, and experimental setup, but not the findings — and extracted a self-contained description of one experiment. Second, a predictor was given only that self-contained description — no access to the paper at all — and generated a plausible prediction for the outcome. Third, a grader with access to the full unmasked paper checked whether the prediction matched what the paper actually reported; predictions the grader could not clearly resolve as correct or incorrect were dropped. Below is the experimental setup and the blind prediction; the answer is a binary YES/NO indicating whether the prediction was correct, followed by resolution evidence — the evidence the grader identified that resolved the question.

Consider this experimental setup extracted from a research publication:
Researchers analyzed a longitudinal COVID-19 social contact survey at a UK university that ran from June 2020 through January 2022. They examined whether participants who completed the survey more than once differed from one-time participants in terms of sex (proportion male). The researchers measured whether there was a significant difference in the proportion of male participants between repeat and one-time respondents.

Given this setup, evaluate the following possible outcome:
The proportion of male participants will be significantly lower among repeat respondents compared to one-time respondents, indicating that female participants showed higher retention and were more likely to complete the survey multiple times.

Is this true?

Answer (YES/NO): NO